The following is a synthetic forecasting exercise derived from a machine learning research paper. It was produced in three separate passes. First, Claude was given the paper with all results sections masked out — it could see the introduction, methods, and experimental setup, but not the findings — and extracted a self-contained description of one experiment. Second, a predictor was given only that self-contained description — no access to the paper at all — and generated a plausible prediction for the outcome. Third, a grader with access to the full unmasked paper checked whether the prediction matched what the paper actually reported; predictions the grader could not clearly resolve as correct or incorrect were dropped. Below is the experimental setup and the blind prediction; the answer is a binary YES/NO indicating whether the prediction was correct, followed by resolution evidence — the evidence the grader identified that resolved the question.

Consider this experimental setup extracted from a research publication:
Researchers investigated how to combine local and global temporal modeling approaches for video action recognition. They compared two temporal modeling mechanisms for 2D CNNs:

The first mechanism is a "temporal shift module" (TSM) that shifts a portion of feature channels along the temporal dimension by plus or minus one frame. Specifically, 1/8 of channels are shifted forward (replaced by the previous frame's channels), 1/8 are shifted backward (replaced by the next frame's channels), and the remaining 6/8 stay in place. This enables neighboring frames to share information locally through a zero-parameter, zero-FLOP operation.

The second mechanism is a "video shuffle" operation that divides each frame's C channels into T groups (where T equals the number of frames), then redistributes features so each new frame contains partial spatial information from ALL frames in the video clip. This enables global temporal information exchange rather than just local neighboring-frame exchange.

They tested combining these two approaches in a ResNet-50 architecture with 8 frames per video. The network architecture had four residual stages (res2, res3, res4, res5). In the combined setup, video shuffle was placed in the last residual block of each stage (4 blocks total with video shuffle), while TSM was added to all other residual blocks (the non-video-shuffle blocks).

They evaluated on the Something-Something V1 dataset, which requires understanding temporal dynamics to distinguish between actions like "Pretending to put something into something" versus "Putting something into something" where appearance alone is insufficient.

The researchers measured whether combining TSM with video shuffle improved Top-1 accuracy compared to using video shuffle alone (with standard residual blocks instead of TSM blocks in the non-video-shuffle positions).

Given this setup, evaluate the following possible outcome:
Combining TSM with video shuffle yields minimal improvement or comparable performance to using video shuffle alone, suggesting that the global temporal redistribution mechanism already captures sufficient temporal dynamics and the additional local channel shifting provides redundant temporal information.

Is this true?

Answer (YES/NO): YES